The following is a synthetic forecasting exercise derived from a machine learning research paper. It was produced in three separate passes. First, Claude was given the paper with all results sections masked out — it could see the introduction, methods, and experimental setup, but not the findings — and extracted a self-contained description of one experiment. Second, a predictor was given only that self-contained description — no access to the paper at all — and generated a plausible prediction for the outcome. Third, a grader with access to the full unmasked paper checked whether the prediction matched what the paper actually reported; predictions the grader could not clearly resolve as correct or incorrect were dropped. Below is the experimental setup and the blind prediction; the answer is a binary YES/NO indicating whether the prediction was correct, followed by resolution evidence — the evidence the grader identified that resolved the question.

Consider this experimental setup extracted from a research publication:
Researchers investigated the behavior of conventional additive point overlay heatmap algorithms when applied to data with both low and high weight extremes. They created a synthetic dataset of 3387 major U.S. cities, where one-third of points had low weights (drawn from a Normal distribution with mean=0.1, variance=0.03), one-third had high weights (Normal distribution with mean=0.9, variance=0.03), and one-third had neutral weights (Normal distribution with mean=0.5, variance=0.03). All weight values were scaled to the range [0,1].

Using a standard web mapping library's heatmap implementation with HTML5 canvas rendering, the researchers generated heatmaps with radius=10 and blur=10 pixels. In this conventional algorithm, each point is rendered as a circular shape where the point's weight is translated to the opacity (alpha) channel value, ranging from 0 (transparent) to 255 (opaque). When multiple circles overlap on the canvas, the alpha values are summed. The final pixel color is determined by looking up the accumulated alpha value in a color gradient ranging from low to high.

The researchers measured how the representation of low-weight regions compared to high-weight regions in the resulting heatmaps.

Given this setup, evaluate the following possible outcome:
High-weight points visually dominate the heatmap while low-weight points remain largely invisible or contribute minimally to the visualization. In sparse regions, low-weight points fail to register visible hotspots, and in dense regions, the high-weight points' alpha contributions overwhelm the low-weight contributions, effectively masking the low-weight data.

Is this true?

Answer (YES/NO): YES